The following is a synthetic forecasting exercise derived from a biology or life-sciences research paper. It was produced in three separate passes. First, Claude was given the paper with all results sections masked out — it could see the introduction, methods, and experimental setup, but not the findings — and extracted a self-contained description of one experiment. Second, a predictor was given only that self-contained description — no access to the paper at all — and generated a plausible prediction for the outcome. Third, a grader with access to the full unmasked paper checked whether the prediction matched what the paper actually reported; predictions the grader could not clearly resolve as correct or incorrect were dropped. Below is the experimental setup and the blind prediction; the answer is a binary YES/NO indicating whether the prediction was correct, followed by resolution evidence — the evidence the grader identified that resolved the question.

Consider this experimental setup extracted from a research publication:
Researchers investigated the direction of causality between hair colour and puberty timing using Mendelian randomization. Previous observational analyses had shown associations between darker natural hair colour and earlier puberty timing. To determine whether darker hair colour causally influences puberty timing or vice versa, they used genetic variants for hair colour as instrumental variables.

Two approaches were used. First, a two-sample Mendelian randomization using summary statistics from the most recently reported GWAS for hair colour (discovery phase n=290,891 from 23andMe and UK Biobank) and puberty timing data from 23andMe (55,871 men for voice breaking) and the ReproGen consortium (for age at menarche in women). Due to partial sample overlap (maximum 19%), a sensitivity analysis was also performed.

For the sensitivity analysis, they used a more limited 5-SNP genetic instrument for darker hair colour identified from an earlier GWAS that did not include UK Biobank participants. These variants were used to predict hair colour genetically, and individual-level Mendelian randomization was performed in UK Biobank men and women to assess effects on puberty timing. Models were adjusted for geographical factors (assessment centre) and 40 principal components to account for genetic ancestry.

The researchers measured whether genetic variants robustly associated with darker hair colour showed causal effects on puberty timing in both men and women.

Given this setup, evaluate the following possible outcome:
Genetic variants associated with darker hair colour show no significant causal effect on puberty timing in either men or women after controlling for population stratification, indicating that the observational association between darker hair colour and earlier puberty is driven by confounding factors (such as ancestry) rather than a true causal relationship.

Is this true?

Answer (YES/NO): NO